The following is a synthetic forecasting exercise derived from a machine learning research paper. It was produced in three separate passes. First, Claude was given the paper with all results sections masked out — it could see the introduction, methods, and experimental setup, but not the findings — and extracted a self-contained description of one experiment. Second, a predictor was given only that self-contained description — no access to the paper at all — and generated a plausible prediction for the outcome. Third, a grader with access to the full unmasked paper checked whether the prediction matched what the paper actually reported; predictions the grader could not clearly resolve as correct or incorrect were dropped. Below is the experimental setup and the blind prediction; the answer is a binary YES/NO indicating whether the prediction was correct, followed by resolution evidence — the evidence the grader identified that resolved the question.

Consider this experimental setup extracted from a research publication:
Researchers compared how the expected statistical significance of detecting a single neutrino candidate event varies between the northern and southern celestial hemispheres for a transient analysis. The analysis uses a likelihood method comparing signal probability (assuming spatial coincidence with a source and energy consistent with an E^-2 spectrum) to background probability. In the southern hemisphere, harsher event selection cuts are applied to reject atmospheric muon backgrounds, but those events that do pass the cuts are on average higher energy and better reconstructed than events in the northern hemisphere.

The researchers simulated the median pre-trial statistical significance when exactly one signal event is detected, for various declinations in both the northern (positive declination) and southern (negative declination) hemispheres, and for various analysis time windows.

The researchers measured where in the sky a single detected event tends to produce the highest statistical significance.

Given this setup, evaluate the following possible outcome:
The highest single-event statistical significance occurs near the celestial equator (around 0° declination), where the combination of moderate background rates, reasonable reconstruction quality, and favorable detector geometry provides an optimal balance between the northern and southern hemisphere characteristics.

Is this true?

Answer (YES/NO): NO